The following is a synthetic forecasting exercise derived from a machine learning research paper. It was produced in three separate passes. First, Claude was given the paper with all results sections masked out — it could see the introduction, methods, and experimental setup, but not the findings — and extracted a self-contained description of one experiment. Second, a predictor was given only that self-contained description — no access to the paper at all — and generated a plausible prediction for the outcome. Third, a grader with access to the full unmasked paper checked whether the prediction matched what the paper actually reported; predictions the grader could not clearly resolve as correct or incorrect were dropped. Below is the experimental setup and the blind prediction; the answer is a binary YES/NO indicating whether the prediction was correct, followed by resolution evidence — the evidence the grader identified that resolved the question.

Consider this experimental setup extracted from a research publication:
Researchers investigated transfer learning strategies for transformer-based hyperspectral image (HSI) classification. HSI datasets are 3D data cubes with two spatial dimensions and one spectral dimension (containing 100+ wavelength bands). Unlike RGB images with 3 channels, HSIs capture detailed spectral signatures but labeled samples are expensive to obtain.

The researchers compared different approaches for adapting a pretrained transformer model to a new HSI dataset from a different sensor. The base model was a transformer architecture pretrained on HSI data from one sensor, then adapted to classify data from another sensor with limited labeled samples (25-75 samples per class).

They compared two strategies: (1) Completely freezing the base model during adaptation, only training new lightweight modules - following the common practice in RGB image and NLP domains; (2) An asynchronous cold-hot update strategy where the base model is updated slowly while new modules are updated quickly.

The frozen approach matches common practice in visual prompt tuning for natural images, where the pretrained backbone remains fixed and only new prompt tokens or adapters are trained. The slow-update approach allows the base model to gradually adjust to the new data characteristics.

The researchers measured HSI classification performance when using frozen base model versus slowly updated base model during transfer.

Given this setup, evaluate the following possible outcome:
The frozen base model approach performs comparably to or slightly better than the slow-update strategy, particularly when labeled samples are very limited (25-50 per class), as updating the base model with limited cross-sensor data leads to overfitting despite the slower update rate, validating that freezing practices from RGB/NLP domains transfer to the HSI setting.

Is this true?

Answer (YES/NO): NO